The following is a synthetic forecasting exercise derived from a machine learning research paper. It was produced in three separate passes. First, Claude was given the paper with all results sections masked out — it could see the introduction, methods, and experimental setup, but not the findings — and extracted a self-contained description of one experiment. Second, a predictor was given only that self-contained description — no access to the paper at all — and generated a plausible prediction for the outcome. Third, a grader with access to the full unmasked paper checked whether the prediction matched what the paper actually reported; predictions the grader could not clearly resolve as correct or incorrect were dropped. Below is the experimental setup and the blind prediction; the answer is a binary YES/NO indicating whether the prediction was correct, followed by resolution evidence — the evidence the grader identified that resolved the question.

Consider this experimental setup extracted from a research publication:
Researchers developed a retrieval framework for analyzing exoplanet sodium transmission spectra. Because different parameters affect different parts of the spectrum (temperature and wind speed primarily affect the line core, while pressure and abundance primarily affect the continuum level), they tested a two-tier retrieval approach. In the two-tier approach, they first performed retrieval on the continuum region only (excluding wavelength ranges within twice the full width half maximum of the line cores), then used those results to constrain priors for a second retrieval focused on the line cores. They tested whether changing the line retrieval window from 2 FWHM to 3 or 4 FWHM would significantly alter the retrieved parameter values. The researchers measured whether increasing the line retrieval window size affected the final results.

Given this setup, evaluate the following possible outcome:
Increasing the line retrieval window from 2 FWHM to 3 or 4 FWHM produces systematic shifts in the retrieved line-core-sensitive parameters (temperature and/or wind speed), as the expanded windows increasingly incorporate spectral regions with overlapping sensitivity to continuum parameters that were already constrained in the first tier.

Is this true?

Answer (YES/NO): NO